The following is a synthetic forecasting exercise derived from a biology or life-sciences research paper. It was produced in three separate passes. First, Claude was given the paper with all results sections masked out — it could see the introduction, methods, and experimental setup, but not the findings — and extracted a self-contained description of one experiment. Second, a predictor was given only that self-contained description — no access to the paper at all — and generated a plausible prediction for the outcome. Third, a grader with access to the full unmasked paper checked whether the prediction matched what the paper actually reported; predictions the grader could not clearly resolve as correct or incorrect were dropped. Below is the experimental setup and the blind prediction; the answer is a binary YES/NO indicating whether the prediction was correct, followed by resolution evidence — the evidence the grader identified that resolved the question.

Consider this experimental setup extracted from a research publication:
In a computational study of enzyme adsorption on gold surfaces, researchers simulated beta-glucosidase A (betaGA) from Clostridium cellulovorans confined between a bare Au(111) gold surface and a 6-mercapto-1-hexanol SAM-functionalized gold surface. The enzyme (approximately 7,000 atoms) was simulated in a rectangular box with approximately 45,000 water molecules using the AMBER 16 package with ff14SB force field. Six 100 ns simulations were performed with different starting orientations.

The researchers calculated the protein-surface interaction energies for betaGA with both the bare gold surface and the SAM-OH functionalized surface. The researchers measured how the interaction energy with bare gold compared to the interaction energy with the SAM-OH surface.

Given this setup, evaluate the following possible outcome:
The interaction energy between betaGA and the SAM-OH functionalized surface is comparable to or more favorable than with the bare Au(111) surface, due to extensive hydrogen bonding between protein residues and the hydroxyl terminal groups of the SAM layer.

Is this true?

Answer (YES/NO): NO